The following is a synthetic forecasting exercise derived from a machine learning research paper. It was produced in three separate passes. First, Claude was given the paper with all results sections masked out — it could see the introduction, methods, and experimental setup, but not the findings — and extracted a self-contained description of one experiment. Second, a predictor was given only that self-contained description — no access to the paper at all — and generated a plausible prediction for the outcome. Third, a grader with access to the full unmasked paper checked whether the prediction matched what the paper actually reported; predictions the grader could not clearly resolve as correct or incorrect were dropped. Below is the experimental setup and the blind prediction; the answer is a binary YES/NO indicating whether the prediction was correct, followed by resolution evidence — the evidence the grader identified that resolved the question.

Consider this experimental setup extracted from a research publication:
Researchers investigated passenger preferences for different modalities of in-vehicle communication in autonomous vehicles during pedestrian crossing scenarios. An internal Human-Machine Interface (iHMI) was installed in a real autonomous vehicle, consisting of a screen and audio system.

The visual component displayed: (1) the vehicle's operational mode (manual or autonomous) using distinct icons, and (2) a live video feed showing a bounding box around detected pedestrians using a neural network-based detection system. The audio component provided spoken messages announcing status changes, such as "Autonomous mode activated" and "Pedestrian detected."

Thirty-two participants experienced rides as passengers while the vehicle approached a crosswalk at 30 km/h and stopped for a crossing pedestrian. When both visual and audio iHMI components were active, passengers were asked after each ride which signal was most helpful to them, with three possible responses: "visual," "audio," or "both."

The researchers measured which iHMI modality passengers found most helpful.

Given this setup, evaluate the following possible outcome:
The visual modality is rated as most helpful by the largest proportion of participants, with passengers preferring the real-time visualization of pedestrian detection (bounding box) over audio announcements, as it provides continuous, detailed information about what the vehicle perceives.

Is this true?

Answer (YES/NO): NO